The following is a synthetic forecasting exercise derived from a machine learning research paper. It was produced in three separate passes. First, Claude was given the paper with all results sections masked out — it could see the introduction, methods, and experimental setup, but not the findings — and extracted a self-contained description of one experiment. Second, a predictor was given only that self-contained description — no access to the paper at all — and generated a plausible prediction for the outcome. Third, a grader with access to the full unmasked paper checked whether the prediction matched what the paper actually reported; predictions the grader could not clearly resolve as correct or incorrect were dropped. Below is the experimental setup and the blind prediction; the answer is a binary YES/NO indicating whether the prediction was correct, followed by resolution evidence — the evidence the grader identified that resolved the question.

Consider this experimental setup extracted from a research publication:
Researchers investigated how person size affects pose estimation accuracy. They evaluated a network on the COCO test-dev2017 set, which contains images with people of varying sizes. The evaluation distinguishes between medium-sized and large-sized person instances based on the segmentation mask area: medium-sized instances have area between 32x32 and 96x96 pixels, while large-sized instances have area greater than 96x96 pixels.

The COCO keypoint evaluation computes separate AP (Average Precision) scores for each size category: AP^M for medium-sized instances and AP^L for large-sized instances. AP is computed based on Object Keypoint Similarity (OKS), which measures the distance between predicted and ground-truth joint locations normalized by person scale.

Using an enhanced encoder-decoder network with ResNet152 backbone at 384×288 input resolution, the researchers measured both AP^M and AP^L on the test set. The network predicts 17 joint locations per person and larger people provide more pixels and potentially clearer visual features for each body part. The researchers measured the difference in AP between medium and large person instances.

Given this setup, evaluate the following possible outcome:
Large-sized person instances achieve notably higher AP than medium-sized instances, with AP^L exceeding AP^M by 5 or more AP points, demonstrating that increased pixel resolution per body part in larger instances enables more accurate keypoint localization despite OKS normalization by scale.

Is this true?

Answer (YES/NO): YES